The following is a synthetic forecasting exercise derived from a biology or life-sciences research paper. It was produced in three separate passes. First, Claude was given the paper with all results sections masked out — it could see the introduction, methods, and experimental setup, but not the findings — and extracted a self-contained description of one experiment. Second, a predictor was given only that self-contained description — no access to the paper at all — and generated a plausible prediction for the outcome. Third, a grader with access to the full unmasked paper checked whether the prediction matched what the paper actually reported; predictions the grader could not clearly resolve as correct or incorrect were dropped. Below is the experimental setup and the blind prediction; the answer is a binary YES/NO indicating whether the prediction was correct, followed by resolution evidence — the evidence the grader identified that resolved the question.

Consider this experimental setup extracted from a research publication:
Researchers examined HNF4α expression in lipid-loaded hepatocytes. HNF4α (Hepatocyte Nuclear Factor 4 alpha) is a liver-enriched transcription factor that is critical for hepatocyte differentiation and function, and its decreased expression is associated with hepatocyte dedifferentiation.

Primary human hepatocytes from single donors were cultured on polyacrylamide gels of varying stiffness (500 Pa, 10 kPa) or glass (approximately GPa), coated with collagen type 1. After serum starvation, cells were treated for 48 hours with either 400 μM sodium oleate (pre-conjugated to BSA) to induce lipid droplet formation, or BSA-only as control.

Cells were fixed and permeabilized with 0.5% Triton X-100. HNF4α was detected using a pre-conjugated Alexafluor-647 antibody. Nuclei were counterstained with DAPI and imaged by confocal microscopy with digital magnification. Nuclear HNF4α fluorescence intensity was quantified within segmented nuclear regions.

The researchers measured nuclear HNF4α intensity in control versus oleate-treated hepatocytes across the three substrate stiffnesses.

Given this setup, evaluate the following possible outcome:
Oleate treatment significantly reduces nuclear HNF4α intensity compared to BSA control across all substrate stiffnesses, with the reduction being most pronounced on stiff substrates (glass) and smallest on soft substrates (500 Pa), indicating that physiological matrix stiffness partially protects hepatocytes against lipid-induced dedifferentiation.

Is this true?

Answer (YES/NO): NO